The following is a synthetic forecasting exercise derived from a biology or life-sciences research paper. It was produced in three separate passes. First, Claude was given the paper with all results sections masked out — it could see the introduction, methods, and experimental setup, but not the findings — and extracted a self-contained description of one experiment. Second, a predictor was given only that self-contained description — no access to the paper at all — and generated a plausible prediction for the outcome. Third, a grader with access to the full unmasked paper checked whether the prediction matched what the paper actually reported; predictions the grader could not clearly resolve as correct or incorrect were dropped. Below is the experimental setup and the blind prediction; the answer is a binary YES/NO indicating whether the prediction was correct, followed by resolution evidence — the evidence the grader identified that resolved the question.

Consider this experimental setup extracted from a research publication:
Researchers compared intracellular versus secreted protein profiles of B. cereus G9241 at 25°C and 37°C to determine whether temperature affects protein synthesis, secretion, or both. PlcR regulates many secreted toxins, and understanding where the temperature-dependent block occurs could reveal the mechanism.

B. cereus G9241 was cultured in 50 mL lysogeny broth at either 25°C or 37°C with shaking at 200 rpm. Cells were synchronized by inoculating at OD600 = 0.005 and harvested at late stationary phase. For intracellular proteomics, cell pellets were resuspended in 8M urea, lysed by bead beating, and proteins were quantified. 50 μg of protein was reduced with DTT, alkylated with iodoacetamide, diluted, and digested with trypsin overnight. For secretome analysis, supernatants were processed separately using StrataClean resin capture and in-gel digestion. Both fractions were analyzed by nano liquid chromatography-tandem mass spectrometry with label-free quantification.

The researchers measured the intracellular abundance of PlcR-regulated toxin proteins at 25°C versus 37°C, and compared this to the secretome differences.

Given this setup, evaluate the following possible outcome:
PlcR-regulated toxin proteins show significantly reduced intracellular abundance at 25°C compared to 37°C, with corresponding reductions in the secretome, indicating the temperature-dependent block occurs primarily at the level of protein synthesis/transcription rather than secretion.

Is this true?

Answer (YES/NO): NO